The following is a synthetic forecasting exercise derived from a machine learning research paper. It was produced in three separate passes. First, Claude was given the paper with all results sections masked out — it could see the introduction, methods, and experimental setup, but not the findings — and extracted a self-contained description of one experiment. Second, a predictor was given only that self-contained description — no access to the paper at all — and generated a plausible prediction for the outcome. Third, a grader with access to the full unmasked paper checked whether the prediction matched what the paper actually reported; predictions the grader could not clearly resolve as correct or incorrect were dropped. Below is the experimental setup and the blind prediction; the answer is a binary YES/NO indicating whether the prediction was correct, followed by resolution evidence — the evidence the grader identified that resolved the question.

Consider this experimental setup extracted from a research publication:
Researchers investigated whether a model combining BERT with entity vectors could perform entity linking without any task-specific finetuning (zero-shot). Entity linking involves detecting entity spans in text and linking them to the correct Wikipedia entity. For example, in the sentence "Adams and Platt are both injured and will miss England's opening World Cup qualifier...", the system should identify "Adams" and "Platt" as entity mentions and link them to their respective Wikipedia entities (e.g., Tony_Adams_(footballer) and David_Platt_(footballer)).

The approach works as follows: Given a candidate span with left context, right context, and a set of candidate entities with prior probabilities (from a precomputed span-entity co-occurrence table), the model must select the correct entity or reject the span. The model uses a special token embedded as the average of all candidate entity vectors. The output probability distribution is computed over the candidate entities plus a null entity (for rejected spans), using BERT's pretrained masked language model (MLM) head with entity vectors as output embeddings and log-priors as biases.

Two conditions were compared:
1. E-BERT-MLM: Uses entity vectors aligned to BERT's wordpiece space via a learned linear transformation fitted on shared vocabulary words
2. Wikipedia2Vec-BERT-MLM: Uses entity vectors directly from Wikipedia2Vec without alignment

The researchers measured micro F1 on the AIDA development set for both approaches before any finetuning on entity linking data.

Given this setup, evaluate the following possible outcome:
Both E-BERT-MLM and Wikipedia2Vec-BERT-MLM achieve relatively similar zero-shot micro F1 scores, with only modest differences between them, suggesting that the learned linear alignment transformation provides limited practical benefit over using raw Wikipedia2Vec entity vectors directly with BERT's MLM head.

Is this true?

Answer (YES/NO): NO